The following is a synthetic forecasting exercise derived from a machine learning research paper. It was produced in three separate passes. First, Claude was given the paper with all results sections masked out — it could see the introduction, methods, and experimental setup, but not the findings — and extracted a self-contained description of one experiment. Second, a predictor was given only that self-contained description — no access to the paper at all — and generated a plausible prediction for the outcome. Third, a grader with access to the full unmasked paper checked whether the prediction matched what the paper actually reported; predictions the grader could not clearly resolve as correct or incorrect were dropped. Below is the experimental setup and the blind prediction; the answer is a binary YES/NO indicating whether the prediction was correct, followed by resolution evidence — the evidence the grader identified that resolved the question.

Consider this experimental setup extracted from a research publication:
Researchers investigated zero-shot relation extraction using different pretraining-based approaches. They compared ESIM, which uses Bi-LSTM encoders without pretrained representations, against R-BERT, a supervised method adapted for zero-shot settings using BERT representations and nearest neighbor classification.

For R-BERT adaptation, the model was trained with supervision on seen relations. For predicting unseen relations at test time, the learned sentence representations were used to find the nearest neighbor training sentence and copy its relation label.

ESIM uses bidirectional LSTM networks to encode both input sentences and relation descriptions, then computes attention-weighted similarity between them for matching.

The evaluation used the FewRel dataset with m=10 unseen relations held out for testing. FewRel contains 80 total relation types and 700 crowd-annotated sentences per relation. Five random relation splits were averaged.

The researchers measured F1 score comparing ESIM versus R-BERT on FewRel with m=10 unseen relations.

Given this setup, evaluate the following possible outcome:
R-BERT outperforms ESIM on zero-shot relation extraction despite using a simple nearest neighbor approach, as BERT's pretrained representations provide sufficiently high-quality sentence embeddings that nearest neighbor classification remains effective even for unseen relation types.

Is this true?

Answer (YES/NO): NO